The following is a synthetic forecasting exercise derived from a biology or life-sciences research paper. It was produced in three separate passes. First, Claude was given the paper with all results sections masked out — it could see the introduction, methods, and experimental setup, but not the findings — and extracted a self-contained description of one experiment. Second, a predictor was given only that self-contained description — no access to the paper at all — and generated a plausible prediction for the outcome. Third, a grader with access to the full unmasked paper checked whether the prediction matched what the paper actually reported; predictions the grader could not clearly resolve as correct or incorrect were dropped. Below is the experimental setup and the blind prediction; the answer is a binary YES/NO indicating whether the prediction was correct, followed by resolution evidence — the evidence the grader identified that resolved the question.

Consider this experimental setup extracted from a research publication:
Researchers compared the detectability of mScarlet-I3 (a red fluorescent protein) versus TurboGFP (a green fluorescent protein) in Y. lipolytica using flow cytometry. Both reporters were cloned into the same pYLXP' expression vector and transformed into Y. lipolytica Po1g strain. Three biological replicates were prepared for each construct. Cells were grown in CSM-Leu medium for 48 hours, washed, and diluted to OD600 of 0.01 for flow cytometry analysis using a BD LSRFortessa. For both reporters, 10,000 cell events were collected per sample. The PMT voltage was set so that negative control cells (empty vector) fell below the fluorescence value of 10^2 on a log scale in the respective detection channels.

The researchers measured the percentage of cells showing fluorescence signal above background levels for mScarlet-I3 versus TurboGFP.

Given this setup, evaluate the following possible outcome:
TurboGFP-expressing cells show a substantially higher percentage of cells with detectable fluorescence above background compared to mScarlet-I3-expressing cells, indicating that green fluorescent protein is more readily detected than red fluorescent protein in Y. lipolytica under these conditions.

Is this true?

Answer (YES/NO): NO